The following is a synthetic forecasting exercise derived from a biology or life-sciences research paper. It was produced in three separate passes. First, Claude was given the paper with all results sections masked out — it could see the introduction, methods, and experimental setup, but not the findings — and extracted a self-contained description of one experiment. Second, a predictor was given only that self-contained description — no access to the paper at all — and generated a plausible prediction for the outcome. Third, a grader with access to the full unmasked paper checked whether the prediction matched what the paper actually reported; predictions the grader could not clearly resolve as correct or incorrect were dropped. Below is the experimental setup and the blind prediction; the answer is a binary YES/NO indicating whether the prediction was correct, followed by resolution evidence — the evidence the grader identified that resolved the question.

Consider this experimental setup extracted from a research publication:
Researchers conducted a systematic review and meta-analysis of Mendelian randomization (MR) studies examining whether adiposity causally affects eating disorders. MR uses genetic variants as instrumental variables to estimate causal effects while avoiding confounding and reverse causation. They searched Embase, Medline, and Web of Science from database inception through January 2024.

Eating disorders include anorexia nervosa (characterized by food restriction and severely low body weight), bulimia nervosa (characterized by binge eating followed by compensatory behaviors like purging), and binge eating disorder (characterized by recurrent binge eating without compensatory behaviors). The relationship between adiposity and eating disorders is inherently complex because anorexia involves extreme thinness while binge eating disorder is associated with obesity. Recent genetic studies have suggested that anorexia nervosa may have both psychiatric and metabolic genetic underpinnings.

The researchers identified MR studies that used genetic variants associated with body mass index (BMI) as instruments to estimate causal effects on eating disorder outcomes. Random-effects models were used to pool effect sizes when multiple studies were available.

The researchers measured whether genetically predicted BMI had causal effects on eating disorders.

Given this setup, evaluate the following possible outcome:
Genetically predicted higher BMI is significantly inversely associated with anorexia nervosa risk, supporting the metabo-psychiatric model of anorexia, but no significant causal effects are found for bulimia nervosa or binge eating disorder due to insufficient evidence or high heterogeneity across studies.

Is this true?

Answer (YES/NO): NO